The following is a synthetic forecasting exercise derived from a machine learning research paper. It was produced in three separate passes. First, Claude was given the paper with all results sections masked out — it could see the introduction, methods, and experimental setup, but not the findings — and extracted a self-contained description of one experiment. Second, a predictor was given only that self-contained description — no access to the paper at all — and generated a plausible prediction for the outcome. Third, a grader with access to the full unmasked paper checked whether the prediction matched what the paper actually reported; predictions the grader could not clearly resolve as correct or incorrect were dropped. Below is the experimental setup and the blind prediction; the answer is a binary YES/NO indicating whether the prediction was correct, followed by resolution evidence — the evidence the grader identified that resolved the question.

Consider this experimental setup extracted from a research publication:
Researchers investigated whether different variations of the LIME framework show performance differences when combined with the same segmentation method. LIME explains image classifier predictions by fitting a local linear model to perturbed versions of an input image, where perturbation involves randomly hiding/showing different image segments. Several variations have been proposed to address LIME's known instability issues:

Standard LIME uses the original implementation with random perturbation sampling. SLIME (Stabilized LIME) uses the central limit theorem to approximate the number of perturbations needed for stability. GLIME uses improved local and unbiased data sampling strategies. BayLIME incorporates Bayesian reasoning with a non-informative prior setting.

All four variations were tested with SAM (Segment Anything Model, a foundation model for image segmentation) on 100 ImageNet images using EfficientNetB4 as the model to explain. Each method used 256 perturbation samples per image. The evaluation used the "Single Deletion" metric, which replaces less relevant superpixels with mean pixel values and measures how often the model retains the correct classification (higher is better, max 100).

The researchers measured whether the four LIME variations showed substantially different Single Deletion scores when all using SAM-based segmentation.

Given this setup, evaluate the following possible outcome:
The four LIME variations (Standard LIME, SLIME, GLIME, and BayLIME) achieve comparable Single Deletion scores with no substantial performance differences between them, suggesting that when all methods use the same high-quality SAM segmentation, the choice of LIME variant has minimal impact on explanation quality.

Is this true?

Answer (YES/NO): YES